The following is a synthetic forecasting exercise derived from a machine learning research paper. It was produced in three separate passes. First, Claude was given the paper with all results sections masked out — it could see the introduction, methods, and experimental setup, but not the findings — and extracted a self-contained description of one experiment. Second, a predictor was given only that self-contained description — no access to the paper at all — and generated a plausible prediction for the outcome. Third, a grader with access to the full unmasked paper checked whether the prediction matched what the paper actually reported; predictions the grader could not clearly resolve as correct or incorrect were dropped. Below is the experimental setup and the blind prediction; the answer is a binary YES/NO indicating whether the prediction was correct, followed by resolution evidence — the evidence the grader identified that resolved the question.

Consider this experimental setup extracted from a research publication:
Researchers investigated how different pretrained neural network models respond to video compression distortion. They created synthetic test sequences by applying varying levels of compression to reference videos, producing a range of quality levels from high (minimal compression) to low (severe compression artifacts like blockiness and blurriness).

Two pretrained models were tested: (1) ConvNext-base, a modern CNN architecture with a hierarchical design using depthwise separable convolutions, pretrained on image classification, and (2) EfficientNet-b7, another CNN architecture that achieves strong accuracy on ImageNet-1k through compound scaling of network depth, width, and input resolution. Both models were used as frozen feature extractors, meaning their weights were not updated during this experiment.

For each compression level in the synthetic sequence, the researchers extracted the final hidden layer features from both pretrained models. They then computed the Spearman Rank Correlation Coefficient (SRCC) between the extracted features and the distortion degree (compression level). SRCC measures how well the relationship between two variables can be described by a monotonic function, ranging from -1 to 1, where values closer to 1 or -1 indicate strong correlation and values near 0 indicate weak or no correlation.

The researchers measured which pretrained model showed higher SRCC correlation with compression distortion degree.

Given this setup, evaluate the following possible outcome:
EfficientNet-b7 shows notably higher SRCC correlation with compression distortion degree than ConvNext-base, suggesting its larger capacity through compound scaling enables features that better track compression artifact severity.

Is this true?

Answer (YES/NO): NO